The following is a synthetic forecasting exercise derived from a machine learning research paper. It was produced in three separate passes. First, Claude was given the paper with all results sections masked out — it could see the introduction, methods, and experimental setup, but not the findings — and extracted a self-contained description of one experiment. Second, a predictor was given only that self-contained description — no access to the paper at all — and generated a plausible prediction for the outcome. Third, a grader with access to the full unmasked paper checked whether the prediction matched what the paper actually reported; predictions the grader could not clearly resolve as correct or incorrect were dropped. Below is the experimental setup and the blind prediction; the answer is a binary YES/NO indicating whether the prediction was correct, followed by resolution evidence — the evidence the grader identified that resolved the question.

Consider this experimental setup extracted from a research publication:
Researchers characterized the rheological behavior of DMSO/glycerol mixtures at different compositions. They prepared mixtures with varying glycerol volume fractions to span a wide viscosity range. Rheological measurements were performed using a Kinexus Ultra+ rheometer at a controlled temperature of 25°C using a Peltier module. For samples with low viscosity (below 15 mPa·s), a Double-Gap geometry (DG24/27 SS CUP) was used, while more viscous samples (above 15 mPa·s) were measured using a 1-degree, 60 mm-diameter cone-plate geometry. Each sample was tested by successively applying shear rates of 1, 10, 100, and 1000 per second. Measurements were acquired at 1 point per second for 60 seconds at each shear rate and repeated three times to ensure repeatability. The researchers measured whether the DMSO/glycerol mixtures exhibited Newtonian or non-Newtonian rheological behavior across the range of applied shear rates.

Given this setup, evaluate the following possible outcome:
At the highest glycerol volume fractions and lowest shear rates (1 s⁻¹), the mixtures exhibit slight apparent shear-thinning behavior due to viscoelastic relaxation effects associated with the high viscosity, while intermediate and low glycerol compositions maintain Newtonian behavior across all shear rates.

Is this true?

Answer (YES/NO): NO